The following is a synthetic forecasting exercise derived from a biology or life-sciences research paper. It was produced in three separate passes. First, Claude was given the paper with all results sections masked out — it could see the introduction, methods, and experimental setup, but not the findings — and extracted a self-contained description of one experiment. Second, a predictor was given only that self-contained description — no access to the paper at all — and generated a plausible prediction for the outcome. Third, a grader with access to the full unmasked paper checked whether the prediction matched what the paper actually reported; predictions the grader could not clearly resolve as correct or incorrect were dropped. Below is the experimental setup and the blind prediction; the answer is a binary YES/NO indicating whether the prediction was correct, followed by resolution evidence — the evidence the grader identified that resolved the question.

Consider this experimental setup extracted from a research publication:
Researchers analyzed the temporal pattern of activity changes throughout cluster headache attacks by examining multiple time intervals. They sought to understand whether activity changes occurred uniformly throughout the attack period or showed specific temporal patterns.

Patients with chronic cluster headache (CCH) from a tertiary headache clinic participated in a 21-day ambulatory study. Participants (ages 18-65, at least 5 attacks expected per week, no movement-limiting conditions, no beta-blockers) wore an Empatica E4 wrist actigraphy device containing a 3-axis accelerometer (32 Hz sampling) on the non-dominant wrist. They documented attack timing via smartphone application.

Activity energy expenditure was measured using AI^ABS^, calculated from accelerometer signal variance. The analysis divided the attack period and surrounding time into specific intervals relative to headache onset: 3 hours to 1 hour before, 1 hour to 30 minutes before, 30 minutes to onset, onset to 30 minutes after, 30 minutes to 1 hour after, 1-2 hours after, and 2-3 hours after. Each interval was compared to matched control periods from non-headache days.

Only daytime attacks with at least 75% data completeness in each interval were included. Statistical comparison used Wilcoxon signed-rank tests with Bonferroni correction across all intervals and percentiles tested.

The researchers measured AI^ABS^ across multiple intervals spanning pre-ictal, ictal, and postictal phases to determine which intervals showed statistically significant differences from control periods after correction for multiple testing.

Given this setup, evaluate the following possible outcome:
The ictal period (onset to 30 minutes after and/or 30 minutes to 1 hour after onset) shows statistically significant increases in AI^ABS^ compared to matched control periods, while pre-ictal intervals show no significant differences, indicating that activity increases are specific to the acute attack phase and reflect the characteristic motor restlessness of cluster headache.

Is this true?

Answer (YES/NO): NO